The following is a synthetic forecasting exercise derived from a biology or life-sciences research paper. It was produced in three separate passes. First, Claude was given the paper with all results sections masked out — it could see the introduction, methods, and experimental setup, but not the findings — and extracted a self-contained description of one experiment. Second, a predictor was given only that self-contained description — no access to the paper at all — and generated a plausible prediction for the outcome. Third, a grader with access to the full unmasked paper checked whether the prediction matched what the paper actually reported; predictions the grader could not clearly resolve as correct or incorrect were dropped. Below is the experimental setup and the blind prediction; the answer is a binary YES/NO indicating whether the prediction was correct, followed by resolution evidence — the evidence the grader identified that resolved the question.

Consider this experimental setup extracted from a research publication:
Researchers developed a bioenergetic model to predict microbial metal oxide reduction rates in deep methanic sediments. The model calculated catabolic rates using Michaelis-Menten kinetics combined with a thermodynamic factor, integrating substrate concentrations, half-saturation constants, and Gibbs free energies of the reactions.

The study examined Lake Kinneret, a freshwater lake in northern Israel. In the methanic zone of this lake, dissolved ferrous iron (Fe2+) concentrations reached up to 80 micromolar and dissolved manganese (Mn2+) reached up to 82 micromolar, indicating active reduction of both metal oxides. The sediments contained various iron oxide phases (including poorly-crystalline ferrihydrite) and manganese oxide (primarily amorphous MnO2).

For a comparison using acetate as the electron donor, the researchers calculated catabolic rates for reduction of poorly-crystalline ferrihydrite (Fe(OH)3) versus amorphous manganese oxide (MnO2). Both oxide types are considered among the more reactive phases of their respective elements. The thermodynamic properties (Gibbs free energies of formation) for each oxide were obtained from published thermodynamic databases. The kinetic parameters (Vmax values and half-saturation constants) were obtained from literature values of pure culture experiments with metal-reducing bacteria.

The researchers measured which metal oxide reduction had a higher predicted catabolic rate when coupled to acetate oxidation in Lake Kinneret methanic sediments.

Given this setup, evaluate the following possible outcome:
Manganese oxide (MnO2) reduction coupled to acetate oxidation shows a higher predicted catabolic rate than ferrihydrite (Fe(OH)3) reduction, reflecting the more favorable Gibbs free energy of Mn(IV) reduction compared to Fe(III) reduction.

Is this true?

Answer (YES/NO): YES